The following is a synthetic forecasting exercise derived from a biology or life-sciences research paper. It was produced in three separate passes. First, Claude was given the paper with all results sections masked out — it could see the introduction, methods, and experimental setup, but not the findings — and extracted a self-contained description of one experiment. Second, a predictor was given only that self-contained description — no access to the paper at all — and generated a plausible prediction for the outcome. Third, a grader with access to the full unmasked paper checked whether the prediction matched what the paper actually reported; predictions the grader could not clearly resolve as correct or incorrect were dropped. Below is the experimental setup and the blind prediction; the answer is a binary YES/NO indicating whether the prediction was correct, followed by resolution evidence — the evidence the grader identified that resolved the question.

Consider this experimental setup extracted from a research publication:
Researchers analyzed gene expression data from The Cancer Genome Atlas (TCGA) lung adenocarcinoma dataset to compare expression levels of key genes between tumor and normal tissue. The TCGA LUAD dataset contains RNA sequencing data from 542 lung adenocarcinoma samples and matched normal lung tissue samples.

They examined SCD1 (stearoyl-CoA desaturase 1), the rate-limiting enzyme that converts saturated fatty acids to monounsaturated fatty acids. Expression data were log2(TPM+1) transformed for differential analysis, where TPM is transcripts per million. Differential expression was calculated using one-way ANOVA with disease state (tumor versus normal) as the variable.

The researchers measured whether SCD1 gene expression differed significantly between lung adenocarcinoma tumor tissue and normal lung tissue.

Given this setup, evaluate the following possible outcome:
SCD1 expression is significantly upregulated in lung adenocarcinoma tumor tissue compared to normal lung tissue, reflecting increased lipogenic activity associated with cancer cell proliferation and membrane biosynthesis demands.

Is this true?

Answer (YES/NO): NO